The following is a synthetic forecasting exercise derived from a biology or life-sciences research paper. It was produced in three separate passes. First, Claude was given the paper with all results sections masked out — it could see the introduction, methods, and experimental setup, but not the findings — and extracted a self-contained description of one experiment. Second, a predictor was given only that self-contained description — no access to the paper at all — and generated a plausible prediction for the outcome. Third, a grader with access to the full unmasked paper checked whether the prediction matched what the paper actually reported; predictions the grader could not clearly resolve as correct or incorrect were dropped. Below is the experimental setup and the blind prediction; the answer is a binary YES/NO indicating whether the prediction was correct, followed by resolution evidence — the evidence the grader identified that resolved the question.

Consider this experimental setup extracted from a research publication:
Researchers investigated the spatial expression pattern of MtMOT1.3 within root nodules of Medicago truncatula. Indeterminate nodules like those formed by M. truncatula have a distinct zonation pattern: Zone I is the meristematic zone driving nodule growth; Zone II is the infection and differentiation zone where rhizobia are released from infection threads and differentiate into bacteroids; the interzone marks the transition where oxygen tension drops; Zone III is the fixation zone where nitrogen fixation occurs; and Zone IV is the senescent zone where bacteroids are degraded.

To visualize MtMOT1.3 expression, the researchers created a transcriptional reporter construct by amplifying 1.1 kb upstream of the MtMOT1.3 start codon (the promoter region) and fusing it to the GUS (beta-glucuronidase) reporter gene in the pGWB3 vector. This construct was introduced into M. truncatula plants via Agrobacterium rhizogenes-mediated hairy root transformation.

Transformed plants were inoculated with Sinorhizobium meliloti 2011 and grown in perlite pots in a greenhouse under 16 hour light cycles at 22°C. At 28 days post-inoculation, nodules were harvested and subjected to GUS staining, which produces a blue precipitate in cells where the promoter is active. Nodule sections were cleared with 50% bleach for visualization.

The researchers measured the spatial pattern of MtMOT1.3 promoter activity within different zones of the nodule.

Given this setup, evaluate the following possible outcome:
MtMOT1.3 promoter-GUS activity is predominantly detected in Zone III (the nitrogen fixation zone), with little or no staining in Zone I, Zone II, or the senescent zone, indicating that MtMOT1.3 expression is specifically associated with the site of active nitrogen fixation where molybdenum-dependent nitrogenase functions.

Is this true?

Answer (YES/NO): NO